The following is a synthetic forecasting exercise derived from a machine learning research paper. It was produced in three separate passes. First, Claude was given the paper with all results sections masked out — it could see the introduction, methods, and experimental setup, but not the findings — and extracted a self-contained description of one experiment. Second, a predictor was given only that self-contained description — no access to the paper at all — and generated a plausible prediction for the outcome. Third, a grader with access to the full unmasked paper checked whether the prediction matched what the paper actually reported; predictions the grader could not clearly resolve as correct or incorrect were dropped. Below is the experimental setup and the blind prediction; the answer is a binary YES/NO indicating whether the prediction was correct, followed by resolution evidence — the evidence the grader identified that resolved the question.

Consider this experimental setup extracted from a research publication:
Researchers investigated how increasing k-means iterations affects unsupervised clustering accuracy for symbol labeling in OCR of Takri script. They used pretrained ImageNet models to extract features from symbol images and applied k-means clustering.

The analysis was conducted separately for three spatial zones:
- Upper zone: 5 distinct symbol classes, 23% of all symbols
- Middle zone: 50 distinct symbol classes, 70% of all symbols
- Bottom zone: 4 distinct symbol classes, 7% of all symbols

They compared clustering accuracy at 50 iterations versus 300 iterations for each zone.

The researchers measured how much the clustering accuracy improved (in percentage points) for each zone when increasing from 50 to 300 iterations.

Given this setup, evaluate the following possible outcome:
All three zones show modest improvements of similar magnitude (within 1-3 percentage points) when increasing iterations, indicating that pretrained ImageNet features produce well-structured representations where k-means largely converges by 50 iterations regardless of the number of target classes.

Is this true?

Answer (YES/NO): NO